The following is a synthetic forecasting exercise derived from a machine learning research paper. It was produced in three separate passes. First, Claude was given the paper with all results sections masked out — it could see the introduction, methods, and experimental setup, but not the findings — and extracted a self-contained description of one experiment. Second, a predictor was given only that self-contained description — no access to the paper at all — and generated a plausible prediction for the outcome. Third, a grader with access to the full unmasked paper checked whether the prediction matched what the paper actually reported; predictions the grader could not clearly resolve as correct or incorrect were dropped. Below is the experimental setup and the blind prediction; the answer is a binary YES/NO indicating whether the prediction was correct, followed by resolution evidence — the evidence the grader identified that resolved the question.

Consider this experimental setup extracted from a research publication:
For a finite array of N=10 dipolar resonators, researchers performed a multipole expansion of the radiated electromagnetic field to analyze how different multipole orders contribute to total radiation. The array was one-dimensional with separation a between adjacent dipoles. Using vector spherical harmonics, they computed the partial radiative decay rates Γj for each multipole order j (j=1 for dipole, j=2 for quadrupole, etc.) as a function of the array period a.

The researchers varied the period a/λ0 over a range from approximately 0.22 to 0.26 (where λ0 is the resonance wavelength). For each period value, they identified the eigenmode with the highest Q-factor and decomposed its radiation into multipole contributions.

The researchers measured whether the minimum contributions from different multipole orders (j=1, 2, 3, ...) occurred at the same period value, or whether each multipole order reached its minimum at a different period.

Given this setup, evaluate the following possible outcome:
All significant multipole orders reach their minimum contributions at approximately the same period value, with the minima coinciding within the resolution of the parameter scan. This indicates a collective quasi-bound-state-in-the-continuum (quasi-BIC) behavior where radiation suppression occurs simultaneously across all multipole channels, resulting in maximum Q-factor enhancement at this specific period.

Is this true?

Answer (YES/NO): YES